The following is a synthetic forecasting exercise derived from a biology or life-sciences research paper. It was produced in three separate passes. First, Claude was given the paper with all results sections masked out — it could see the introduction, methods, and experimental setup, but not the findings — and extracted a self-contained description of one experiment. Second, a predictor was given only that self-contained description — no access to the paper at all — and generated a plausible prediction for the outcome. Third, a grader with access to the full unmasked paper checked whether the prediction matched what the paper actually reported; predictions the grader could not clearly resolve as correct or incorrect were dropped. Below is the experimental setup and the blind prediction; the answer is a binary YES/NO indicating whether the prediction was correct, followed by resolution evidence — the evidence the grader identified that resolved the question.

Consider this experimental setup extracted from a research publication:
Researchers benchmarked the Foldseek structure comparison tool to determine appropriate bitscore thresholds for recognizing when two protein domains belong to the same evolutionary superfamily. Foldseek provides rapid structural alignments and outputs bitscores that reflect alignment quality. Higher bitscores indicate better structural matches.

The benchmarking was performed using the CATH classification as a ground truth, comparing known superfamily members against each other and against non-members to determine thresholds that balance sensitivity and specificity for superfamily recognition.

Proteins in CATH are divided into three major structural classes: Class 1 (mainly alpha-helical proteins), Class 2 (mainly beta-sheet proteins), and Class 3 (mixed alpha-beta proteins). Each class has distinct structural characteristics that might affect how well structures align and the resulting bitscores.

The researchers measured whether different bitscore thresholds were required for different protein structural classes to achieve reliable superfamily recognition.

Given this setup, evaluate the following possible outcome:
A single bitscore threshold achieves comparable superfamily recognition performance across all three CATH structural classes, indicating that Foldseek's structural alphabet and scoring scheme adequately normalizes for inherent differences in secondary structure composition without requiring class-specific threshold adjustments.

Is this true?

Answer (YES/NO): NO